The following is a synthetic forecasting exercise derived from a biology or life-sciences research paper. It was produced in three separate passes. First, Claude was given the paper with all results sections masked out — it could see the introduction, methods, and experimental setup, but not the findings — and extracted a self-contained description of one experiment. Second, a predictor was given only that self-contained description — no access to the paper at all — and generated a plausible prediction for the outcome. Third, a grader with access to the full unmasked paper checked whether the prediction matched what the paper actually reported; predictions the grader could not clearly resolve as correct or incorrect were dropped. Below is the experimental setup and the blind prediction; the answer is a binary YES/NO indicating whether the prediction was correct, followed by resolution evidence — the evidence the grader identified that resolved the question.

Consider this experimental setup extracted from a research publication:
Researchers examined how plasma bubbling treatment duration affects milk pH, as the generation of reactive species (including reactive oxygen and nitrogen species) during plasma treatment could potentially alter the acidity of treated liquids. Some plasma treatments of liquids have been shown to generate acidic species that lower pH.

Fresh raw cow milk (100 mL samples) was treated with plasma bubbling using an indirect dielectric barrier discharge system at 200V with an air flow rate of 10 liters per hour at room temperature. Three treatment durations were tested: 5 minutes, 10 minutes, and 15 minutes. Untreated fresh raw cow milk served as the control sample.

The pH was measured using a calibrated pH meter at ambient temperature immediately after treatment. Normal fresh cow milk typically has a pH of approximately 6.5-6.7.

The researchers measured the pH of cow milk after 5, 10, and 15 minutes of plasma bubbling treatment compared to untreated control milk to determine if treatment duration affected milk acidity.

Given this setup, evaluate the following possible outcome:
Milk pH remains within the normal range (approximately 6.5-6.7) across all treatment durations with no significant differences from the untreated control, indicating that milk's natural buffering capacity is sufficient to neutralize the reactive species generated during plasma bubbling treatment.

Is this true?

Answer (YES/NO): NO